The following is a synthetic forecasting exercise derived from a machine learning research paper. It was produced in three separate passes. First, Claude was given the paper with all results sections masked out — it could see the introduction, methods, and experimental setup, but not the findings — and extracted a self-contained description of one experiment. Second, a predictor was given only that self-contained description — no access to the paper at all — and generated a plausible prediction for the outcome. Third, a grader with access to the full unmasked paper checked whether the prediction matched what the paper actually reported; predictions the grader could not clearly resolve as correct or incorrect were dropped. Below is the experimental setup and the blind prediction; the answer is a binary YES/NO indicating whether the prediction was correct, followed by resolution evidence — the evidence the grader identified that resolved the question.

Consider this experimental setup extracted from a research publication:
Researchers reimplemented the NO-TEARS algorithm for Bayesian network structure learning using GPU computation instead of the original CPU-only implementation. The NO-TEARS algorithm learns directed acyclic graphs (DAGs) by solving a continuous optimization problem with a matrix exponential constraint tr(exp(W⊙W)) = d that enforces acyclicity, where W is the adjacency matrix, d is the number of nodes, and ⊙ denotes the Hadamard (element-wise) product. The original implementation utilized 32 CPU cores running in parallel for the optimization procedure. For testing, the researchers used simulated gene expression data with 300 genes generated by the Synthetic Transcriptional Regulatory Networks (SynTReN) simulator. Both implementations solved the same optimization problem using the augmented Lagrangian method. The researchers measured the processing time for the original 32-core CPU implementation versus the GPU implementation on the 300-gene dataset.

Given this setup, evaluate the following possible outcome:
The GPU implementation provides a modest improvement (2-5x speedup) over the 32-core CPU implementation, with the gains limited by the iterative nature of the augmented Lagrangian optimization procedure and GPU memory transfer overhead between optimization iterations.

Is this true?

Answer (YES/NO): NO